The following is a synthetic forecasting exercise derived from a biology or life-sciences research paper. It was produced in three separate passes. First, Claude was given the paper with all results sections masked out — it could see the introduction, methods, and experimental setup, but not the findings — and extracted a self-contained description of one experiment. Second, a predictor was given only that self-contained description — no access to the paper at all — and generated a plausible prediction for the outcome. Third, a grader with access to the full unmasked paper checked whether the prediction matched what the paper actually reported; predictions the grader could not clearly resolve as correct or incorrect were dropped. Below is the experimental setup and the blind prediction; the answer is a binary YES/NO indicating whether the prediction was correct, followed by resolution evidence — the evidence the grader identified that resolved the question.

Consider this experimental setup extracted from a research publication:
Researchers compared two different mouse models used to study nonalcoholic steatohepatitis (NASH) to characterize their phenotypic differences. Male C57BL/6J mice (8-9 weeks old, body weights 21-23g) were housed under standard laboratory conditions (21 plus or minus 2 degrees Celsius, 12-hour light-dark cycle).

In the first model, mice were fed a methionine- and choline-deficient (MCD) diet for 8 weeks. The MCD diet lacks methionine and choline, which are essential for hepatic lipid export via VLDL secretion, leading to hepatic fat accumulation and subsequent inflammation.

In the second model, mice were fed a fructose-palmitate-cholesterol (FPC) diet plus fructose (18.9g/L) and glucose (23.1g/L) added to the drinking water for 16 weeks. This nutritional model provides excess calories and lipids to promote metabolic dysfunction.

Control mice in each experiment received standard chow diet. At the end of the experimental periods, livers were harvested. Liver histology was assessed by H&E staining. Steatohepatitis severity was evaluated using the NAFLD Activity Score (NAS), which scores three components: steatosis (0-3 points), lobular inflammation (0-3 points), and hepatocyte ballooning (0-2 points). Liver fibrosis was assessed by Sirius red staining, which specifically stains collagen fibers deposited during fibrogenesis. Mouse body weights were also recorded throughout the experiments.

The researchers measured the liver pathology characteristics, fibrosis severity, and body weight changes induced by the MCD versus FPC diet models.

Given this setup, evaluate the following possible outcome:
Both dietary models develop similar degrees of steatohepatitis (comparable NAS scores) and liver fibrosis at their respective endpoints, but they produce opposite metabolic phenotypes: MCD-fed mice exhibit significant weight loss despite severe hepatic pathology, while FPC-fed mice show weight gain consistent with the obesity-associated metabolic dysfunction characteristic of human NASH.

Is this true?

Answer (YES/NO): NO